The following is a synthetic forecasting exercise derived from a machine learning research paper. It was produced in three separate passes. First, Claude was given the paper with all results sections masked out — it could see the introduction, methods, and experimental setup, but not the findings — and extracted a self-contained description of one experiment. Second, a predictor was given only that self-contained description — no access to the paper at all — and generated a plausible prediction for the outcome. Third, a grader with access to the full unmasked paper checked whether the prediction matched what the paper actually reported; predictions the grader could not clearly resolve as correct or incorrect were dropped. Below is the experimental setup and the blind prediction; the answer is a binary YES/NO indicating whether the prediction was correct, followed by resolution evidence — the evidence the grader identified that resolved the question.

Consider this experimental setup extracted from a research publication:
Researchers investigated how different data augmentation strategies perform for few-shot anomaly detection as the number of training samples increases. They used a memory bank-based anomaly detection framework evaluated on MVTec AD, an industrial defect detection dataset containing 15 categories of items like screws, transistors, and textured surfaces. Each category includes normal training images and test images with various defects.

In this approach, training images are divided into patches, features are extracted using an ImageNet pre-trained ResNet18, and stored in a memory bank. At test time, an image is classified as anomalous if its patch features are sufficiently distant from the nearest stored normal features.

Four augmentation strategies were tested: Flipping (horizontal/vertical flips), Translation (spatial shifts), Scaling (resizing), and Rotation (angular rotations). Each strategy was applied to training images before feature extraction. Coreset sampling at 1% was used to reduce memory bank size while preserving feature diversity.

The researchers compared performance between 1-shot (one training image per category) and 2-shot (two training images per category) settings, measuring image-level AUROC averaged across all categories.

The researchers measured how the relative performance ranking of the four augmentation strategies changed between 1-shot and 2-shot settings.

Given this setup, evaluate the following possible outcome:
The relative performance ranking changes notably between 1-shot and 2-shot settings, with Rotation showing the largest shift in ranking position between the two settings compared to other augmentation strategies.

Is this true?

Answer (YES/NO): NO